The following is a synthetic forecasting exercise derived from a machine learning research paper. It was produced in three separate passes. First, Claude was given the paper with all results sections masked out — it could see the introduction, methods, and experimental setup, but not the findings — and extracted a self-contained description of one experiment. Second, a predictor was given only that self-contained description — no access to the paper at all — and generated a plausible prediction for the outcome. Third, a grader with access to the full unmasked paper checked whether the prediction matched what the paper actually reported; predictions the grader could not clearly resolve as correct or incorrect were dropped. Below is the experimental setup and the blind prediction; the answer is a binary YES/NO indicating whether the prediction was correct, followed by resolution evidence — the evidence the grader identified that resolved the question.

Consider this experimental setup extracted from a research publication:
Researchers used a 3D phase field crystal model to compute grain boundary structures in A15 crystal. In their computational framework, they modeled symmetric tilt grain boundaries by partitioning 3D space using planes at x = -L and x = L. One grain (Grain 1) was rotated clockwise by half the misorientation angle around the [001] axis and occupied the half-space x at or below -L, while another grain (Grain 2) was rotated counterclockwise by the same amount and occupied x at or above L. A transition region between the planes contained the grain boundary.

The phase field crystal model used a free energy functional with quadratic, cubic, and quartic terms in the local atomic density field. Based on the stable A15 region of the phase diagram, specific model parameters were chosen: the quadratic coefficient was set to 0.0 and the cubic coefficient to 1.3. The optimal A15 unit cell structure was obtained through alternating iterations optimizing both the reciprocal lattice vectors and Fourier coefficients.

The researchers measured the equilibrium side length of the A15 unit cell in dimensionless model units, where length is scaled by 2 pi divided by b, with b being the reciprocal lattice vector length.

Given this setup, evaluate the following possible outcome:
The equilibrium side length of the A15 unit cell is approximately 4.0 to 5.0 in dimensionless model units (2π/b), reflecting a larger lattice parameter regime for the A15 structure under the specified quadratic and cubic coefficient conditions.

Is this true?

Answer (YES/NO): NO